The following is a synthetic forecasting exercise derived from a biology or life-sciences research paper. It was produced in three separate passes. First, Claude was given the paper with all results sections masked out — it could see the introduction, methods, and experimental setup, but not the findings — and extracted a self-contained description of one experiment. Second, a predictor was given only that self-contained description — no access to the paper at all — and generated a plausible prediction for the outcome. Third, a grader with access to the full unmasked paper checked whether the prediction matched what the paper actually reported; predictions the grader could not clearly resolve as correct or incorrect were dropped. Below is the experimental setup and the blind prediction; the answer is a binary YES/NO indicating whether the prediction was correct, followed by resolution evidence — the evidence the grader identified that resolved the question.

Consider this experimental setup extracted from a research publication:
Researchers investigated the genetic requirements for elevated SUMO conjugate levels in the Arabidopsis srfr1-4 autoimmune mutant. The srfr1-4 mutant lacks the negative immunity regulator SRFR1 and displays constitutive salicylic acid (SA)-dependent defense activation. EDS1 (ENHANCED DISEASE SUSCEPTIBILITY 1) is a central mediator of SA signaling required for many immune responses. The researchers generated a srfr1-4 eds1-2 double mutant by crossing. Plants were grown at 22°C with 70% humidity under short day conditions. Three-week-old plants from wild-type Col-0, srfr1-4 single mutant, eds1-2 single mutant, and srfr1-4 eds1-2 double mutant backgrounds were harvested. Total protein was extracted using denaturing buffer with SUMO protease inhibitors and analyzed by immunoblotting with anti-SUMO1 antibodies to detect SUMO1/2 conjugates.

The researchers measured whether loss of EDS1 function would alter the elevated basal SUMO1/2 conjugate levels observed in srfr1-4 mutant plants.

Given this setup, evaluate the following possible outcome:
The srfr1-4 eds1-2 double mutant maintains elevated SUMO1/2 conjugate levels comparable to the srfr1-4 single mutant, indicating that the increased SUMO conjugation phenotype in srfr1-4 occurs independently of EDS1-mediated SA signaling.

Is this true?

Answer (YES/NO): NO